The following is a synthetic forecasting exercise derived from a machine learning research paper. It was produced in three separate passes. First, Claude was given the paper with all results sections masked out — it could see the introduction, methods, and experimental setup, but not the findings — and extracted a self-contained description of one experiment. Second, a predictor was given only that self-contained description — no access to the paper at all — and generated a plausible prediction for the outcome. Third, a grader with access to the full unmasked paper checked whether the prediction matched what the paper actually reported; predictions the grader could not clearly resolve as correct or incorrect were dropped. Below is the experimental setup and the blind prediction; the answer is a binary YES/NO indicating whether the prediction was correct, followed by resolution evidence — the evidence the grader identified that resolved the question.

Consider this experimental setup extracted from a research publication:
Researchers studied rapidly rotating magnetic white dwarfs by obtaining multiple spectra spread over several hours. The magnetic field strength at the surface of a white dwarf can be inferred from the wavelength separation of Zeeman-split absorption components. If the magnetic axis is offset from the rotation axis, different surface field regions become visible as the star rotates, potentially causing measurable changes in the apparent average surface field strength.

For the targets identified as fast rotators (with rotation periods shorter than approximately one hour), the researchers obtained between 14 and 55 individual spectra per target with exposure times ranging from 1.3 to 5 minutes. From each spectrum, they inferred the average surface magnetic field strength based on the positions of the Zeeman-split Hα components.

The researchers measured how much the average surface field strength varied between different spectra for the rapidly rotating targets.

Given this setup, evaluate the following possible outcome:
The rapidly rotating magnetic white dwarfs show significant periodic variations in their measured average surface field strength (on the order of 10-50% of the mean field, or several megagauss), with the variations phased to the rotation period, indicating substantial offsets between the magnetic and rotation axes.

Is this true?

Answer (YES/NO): NO